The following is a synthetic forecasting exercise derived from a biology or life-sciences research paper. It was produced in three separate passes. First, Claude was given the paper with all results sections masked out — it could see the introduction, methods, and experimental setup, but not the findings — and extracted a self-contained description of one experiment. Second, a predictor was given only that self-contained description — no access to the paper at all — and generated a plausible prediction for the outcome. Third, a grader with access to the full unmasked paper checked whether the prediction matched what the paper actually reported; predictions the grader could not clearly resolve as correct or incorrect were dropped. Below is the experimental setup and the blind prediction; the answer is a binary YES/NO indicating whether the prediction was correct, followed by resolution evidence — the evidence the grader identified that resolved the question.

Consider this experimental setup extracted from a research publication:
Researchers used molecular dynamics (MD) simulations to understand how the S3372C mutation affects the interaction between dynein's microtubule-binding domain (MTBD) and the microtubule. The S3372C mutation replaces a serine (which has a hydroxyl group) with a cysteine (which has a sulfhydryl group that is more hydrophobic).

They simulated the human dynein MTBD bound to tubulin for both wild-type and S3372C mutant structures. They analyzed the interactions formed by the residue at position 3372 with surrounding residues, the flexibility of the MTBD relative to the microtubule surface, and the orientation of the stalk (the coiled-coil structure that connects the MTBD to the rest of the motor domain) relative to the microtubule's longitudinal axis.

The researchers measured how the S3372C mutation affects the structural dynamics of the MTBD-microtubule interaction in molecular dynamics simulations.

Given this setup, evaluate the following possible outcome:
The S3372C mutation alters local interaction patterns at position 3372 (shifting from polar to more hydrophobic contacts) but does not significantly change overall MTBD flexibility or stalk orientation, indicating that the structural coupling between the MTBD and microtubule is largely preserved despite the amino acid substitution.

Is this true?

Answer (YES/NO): NO